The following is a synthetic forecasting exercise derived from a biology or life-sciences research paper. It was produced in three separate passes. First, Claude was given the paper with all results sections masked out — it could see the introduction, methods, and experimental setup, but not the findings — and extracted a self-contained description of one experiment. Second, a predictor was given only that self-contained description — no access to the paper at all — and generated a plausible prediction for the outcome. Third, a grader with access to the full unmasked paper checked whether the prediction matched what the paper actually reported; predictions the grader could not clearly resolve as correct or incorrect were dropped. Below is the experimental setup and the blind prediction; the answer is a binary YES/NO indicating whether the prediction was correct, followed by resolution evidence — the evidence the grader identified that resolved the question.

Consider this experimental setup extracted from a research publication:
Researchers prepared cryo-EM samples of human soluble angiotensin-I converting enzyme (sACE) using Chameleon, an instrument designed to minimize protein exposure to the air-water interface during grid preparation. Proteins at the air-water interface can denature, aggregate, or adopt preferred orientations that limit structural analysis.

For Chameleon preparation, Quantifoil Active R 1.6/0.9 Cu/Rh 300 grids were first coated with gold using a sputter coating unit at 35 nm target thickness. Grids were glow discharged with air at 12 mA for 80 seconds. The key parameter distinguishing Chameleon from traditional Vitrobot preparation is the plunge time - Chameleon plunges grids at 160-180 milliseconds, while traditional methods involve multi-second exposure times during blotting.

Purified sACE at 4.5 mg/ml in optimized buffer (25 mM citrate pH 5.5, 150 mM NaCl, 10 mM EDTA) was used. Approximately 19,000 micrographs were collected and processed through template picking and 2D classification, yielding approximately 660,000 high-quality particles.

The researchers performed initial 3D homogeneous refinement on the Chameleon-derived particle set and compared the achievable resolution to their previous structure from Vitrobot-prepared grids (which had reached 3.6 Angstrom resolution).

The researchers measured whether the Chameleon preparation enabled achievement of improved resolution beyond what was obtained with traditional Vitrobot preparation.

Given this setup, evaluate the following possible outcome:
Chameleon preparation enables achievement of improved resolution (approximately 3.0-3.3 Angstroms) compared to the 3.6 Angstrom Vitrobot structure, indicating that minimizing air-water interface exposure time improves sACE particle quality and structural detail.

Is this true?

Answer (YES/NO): YES